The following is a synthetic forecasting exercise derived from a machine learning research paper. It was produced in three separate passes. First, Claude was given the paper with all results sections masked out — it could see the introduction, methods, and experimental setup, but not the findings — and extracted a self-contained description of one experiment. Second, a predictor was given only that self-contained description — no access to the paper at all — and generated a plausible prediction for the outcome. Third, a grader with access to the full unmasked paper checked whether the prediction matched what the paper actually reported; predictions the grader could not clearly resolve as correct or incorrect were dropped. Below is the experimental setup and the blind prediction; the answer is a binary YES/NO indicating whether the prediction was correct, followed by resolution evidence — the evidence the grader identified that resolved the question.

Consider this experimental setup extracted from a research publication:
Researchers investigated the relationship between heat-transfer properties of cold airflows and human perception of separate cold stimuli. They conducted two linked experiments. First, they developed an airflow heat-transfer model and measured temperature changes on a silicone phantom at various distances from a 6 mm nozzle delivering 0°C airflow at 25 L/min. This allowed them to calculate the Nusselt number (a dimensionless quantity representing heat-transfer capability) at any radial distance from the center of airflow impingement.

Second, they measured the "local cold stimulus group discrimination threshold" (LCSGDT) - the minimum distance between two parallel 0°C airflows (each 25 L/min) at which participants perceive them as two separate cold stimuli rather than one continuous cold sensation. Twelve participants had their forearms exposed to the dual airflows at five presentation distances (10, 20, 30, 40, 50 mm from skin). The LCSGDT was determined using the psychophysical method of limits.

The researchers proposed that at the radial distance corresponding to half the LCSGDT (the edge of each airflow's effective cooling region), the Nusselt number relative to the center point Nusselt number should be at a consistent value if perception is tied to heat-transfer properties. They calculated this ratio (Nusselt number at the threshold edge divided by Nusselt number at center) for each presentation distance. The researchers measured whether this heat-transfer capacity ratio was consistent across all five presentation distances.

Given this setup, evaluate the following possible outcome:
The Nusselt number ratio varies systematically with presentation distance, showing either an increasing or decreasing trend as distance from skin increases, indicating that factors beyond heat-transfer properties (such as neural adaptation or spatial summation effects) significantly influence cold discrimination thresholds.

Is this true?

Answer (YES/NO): NO